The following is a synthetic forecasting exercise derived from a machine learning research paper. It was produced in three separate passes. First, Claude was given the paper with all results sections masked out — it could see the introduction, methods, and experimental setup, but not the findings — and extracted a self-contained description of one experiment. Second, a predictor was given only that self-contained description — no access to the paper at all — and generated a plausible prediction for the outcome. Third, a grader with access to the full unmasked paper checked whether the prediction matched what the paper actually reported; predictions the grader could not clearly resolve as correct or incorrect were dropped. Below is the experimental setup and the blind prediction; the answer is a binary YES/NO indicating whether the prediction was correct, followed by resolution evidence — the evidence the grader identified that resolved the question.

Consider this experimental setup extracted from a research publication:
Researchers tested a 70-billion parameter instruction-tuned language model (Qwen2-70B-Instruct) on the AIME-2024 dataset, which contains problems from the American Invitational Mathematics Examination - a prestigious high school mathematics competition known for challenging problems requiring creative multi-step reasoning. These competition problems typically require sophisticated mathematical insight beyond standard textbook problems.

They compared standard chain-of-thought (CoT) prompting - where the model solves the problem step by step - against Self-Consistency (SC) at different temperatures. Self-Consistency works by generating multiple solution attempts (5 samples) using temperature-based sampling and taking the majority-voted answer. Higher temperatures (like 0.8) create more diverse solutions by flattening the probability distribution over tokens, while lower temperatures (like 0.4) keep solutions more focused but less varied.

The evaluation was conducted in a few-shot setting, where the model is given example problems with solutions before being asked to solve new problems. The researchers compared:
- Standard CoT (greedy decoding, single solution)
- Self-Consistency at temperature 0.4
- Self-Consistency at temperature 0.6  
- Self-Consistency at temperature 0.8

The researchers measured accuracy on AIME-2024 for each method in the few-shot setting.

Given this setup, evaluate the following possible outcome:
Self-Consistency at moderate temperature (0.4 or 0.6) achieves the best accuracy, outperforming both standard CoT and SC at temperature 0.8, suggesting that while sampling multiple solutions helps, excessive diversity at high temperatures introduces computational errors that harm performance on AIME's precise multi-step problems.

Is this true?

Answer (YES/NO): NO